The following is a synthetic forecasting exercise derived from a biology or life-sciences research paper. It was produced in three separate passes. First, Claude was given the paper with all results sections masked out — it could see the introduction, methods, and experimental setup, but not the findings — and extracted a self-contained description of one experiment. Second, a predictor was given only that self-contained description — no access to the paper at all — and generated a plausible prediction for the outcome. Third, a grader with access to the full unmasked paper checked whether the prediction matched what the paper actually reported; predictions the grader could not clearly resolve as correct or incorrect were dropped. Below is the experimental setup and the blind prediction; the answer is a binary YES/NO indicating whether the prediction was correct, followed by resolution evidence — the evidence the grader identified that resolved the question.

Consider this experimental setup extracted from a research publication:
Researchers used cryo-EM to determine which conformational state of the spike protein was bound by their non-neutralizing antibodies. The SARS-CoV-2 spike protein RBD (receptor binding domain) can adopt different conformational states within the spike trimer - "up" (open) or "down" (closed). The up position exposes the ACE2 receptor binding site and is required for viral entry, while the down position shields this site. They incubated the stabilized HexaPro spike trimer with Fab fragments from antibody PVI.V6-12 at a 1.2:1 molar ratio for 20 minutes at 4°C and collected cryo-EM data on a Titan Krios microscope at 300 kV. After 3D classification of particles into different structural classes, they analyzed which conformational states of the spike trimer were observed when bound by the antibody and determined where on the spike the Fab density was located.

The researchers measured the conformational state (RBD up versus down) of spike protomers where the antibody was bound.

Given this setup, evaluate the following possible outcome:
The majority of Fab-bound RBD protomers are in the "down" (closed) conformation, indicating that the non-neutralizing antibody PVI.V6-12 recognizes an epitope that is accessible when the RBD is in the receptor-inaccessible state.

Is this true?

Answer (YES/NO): NO